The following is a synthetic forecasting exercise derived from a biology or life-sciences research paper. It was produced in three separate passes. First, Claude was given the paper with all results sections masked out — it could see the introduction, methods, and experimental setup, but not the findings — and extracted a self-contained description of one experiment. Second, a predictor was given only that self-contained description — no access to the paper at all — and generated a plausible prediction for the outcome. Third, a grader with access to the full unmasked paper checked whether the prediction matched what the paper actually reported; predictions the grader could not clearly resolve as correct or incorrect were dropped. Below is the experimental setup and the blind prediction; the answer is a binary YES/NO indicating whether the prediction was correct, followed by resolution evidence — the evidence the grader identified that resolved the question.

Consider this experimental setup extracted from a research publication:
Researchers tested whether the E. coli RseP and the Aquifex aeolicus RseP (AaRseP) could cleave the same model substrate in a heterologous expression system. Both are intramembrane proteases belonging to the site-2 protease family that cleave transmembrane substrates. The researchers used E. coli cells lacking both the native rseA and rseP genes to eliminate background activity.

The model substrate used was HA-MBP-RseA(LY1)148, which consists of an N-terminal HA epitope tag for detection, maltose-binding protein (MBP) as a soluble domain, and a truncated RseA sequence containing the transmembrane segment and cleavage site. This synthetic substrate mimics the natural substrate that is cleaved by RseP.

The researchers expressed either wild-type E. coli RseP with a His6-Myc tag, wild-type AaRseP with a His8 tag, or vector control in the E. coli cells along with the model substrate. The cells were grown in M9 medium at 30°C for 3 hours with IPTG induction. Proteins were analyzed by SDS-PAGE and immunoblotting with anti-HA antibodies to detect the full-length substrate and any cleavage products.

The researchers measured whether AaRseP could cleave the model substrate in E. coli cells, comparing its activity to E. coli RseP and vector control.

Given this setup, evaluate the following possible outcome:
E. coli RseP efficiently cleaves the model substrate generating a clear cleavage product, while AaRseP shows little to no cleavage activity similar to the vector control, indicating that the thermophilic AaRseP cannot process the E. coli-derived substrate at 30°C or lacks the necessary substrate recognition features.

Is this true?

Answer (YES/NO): NO